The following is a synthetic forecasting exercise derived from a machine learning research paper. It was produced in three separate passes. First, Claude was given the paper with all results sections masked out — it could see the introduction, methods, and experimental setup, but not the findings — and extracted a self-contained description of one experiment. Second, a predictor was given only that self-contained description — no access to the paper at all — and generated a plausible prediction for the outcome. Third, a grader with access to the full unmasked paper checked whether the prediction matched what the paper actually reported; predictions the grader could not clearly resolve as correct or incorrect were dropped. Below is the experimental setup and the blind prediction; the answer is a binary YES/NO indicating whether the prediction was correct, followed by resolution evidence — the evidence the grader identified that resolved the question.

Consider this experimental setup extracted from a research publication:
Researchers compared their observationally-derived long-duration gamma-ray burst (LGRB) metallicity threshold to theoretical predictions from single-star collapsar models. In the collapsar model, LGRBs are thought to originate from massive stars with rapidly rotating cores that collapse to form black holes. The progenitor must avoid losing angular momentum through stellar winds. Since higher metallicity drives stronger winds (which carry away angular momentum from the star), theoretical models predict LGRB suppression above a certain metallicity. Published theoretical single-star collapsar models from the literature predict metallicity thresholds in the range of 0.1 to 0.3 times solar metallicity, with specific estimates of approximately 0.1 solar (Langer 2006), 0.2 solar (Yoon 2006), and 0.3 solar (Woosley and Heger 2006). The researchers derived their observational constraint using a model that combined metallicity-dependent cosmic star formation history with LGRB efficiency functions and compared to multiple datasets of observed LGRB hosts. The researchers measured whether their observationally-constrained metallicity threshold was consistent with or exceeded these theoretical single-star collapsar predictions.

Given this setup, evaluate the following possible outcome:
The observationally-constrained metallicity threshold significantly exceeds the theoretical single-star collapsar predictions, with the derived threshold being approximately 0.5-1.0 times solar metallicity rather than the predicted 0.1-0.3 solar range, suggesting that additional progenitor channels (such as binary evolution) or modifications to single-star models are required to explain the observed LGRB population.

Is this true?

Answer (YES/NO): YES